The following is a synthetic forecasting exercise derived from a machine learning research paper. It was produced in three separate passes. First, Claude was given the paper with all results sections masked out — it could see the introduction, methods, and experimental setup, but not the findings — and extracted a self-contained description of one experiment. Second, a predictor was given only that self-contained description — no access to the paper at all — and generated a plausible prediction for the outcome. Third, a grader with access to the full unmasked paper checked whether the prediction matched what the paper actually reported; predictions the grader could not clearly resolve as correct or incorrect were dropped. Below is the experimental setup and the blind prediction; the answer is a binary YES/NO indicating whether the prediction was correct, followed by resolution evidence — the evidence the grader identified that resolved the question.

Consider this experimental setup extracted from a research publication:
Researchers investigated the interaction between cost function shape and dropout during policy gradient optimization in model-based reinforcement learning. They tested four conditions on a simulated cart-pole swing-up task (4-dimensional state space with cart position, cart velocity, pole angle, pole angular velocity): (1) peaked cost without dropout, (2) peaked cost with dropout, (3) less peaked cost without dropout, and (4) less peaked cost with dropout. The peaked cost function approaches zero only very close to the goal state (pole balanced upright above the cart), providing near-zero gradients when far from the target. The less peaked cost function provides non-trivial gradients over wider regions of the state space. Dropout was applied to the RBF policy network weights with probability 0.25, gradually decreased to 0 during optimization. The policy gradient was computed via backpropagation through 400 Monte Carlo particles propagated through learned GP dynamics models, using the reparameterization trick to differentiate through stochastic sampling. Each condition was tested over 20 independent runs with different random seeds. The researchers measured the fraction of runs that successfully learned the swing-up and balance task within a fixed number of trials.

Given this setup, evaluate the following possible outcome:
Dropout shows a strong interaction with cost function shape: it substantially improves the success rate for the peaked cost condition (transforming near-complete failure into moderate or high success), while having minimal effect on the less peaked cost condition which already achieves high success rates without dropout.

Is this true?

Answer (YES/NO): NO